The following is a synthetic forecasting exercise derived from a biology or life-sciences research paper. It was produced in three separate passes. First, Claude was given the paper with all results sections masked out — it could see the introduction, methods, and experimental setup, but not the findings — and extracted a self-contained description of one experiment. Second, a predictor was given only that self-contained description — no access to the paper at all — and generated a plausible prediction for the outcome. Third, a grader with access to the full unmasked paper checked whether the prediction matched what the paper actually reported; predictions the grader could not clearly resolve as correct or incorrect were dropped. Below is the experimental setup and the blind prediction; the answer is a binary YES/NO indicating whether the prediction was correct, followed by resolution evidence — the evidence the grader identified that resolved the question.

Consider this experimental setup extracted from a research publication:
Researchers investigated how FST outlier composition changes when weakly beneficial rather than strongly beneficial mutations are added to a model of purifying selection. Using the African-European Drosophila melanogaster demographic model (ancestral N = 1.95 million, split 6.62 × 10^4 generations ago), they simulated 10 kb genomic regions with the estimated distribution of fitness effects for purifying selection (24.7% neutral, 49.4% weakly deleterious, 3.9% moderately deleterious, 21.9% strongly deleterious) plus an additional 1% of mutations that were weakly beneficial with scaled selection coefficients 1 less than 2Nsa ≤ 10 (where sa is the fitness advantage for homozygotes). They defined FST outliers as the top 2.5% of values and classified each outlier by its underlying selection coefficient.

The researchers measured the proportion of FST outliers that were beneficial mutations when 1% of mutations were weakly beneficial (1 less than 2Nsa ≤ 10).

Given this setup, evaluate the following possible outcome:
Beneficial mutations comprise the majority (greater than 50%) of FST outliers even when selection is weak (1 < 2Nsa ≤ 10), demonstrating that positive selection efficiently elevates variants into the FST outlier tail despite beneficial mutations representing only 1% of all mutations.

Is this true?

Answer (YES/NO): NO